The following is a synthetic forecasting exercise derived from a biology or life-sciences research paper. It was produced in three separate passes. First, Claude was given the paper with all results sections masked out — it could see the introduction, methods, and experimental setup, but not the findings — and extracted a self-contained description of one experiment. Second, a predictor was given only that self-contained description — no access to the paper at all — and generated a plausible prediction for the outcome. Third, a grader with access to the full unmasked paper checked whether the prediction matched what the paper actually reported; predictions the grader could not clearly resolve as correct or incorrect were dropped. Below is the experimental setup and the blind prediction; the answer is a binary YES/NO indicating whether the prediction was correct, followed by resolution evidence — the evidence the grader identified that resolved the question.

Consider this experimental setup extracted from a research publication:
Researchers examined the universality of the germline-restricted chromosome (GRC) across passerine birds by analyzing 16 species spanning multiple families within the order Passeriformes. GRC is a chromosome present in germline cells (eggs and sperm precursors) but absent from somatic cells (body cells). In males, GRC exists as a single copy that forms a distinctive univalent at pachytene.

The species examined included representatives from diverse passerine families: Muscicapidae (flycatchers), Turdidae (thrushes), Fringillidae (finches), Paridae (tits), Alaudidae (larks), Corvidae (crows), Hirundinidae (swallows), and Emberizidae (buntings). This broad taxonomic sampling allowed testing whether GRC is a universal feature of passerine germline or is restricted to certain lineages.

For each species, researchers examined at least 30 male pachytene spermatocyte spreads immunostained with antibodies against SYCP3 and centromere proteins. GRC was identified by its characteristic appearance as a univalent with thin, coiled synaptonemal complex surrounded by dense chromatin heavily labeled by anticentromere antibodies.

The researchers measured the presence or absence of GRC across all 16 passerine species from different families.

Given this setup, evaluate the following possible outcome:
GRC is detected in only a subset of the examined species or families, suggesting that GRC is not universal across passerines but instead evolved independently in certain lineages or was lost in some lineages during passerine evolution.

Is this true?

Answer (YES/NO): NO